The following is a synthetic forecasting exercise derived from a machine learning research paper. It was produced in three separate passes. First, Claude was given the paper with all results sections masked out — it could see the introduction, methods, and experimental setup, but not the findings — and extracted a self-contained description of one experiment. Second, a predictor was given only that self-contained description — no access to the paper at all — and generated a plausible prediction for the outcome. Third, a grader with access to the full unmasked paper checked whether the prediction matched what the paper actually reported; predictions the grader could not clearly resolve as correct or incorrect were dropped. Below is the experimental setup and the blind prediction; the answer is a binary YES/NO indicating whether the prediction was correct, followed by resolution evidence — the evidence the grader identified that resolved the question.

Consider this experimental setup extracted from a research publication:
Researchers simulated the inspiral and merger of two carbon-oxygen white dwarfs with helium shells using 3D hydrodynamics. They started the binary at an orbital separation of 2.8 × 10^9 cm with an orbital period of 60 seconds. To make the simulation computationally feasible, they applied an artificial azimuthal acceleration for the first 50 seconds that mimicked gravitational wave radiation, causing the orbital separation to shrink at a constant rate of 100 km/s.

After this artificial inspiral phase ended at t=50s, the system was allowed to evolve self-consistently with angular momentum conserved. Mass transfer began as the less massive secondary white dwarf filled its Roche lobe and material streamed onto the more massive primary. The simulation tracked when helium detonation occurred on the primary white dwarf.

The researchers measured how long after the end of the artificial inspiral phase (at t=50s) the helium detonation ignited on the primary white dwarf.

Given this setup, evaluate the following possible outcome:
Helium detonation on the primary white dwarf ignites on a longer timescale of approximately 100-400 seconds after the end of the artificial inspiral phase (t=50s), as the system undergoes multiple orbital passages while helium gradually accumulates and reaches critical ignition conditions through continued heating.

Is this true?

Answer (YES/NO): NO